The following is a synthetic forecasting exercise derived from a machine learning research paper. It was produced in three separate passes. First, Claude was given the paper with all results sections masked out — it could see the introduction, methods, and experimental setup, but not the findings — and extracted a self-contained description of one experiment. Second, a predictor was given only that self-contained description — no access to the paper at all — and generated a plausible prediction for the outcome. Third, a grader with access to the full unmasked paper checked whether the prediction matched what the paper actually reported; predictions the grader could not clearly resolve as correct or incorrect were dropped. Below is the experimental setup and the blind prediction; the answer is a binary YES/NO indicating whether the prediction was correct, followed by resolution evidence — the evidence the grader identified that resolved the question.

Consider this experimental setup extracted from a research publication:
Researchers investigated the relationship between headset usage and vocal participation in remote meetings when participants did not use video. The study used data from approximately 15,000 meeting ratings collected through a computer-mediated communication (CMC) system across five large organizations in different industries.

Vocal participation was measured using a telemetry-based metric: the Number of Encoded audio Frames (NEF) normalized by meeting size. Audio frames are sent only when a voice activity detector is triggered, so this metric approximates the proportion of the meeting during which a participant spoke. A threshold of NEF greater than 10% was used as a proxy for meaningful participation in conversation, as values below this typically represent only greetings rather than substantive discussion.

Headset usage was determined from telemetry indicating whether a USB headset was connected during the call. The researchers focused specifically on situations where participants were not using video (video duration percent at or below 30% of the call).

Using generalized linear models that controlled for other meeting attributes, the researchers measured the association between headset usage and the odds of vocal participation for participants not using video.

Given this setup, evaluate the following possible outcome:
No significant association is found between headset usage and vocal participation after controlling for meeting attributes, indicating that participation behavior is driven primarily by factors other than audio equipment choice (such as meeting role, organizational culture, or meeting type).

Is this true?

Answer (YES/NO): NO